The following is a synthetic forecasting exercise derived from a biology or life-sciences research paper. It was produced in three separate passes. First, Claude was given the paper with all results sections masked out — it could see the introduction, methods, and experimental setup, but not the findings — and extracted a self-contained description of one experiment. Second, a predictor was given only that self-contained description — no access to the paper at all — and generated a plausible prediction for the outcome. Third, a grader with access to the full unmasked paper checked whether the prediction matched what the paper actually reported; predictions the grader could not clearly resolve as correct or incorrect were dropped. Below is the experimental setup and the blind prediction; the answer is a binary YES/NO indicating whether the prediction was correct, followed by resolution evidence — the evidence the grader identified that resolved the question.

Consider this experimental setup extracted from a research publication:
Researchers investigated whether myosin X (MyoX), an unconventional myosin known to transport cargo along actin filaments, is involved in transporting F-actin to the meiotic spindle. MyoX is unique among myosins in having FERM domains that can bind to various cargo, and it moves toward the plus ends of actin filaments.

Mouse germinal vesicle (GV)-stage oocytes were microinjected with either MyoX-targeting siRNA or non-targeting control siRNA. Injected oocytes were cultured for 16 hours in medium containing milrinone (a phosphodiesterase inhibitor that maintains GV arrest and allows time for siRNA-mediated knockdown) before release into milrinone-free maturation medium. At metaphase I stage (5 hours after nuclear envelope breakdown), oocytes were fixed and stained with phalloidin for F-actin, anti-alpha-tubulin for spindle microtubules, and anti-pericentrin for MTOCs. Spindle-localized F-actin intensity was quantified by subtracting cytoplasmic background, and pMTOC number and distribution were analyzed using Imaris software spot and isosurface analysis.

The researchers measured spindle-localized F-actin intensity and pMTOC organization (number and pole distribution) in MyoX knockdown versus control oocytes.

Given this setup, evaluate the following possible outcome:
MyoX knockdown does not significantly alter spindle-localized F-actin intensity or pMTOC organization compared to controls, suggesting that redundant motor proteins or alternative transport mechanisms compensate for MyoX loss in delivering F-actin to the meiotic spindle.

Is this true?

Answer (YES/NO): NO